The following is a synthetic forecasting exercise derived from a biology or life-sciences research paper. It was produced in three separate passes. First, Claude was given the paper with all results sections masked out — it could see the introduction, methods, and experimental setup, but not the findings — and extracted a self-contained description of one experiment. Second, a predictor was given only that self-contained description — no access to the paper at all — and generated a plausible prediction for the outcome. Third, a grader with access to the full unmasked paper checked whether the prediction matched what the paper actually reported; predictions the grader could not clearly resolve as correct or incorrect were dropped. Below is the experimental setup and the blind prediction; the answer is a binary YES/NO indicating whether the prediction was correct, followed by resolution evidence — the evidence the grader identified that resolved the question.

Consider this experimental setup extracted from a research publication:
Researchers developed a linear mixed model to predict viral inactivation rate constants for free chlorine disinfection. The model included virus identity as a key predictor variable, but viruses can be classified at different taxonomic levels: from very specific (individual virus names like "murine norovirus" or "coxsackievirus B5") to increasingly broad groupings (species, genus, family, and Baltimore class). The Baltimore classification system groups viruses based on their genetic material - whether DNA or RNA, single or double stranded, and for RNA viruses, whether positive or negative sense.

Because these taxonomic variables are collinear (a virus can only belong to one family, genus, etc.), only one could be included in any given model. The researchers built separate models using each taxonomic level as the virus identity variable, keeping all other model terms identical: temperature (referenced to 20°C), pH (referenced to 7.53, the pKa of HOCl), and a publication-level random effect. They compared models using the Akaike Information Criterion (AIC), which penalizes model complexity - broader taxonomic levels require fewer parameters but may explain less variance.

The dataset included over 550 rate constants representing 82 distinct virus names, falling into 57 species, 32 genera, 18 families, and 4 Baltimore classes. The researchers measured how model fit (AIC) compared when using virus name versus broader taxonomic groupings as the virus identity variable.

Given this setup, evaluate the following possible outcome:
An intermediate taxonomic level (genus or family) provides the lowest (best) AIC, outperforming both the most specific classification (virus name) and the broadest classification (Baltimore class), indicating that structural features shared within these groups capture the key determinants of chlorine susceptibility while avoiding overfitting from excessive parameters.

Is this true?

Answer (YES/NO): NO